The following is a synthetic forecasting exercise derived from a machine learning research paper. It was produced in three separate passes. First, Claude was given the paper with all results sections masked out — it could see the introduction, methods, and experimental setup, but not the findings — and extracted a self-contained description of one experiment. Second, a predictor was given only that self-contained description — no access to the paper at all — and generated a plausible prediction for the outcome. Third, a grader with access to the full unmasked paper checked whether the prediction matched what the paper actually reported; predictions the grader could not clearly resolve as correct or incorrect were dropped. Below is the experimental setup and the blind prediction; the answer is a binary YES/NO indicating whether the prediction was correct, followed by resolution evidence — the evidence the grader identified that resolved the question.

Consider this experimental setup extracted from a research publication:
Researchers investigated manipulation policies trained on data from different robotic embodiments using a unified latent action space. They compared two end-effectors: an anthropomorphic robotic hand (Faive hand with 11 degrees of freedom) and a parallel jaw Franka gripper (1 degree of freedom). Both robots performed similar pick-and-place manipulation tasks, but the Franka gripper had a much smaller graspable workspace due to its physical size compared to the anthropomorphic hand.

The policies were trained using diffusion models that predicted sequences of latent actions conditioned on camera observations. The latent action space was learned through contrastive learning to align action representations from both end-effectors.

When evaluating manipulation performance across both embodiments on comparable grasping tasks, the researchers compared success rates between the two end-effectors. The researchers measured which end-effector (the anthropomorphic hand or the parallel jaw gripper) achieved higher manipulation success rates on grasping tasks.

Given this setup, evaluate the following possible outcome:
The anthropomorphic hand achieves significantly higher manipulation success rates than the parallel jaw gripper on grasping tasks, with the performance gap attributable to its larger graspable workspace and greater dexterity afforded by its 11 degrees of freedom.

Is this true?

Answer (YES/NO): YES